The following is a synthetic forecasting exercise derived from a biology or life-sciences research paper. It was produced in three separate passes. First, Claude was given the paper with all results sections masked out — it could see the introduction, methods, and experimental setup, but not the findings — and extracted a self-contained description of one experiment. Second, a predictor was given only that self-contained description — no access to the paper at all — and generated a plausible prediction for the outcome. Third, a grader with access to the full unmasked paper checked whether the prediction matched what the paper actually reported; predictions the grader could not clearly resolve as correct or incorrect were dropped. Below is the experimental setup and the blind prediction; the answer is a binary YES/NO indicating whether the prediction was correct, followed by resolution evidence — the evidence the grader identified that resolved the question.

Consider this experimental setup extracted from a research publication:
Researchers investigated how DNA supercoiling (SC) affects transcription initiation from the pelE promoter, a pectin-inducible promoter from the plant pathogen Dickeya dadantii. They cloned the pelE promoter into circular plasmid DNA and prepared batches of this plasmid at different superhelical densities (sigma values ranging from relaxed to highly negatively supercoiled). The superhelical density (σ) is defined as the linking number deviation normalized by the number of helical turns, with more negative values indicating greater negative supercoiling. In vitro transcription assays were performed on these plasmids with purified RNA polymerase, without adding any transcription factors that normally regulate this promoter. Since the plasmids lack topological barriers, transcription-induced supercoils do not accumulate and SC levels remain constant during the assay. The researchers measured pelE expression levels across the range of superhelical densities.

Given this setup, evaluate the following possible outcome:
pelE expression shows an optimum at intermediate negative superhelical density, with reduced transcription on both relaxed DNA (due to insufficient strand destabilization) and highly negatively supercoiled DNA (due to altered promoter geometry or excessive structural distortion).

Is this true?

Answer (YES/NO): NO